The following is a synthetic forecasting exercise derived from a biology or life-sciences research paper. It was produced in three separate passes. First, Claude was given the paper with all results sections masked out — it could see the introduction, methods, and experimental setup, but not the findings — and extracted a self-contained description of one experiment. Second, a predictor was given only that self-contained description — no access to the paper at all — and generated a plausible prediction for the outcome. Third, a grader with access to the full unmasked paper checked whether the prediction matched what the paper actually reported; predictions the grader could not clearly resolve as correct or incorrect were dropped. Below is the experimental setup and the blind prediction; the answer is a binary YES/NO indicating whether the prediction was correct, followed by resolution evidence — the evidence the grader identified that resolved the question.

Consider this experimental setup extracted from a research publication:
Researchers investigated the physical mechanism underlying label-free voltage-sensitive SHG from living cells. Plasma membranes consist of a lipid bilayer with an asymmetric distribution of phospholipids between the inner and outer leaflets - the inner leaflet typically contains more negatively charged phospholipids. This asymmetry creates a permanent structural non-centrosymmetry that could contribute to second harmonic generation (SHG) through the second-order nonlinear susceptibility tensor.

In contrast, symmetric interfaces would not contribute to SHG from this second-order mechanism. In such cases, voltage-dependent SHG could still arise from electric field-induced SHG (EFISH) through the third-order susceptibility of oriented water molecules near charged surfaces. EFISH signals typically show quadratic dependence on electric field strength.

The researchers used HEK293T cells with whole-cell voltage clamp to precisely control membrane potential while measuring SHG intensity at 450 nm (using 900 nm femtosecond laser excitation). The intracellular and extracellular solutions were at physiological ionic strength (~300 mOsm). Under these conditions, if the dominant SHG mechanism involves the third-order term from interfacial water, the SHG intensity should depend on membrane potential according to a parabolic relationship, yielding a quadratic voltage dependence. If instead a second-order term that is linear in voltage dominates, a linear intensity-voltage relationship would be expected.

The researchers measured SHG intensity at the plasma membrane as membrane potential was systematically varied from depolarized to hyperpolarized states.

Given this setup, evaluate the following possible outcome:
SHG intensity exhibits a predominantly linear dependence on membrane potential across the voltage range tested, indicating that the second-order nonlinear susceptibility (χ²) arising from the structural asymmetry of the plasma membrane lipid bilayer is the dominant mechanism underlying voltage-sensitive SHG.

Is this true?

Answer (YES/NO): YES